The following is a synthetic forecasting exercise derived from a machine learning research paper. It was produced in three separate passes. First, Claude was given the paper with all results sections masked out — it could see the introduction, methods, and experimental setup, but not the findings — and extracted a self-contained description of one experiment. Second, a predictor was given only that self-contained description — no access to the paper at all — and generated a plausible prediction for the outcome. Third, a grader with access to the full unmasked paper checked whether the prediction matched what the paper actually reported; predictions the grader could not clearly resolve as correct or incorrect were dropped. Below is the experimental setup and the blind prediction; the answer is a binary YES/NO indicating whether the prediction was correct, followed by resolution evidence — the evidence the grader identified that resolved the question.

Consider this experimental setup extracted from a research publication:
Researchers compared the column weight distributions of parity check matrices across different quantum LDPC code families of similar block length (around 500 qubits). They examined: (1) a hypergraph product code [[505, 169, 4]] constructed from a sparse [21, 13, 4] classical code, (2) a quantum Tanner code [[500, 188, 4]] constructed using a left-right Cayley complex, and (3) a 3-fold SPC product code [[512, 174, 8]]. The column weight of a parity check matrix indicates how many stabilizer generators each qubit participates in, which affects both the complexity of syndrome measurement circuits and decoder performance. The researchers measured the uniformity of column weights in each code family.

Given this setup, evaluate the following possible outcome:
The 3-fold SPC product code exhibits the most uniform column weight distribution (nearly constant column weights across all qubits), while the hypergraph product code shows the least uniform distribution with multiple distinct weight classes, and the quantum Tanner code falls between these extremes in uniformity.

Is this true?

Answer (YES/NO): YES